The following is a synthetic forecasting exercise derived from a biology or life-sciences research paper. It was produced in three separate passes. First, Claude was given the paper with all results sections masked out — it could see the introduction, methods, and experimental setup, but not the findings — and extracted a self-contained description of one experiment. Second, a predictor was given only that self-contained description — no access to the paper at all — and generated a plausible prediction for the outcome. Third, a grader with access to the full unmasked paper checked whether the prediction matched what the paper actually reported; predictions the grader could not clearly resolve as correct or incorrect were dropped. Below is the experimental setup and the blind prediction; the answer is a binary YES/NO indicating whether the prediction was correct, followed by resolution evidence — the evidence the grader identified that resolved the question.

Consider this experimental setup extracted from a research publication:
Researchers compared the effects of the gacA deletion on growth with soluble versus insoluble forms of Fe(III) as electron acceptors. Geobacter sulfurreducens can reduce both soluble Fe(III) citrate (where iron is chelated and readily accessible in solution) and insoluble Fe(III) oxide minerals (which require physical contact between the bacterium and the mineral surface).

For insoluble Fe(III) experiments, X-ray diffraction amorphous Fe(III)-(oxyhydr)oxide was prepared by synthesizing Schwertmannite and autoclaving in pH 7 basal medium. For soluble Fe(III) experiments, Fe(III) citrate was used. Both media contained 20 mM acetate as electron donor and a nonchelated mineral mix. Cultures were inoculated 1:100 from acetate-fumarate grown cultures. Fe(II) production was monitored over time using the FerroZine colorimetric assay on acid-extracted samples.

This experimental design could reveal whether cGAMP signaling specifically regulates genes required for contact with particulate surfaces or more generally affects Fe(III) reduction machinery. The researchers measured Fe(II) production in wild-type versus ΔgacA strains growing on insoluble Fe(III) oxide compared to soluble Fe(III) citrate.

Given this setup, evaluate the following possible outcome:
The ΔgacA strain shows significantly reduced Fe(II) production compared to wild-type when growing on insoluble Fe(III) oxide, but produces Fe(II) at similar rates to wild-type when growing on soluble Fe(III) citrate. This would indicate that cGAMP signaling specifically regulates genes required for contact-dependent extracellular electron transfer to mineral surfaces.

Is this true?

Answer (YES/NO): YES